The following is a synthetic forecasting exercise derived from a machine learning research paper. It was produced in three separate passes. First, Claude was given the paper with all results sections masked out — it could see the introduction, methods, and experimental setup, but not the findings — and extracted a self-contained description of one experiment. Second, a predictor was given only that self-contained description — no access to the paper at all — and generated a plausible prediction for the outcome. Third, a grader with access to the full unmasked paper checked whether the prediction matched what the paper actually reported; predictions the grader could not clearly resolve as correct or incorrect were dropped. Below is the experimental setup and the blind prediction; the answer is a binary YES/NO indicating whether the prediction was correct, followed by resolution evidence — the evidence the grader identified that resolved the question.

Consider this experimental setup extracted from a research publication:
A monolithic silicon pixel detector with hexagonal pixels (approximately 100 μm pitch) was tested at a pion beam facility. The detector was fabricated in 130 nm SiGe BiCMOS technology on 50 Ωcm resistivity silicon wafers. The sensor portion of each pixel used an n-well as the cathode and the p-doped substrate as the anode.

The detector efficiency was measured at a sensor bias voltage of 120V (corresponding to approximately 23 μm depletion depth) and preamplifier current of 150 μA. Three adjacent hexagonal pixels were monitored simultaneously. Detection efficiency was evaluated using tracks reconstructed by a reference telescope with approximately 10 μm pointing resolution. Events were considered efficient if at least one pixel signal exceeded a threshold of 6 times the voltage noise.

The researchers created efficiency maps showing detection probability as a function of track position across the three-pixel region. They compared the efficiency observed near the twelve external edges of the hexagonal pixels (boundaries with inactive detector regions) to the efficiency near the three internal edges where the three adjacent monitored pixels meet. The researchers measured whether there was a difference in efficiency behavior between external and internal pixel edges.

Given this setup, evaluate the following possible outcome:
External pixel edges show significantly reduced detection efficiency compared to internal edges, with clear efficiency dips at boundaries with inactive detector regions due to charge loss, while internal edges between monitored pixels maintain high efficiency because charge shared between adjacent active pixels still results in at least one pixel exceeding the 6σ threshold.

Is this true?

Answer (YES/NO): NO